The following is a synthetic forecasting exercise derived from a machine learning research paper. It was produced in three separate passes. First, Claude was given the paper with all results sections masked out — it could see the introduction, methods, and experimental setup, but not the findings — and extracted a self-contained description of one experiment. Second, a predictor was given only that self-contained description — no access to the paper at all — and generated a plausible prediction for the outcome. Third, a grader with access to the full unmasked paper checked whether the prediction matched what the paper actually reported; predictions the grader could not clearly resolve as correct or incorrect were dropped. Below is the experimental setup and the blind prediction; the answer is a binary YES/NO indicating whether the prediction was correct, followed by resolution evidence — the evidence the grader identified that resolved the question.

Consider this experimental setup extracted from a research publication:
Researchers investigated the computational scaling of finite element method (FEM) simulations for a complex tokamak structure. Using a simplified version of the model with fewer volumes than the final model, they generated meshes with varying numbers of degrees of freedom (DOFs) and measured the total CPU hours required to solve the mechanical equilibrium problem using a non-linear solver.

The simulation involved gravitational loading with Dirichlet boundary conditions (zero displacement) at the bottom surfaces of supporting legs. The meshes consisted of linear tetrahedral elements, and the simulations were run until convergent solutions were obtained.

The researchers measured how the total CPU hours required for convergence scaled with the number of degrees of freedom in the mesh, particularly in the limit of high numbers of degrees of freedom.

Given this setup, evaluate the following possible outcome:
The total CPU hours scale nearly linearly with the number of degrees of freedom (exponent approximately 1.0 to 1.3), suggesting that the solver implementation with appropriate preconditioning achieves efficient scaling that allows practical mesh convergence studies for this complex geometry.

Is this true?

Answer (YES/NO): YES